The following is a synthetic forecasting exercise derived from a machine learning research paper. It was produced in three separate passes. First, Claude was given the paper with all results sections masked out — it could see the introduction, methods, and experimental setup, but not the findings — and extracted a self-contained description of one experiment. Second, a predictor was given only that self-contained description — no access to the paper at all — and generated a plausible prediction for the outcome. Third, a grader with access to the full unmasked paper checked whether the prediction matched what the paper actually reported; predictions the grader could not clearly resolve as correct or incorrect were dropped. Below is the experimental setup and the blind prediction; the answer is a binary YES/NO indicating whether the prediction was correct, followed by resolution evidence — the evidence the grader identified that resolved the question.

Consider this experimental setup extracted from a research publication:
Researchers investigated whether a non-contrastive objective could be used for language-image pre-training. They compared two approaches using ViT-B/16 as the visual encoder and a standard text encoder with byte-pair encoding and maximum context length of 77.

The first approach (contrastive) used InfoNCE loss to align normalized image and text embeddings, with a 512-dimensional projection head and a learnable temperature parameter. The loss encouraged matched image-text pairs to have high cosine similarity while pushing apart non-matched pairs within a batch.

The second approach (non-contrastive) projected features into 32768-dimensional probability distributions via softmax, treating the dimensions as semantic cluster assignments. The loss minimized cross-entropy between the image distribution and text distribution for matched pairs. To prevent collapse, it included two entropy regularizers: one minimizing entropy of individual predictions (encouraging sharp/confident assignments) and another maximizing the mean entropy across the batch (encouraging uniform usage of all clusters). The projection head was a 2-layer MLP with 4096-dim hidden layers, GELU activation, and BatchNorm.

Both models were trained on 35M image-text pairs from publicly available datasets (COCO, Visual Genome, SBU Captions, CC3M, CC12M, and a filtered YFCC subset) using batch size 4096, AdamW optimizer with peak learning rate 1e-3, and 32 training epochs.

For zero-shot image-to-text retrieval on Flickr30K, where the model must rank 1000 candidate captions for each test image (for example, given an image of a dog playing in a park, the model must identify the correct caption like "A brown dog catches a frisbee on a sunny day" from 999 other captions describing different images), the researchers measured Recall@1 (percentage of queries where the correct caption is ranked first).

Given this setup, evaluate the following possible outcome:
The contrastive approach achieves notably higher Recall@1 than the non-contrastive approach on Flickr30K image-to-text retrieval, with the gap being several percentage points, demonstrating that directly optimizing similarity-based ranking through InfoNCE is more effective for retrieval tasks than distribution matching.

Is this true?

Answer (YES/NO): NO